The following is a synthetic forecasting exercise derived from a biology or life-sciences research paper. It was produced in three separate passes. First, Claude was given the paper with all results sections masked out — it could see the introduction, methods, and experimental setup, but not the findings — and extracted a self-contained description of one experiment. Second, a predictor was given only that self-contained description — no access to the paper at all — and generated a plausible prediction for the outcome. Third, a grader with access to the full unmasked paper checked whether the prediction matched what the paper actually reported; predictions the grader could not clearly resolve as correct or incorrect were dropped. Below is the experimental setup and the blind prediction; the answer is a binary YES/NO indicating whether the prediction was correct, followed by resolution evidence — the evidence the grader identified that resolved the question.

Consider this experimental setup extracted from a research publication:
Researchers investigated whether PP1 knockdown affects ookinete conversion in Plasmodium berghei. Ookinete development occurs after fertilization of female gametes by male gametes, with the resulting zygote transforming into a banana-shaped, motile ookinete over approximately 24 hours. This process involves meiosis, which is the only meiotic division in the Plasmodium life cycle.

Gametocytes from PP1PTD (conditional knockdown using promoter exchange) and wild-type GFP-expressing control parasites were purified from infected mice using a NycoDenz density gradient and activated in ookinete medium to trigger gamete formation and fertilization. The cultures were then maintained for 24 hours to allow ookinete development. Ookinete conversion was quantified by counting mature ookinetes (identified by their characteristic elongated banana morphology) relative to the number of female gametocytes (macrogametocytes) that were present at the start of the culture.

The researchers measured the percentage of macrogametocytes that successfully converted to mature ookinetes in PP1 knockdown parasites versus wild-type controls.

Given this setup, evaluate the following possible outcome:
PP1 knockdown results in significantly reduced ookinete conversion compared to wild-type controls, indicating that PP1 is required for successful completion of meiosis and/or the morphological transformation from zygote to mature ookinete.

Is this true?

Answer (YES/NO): YES